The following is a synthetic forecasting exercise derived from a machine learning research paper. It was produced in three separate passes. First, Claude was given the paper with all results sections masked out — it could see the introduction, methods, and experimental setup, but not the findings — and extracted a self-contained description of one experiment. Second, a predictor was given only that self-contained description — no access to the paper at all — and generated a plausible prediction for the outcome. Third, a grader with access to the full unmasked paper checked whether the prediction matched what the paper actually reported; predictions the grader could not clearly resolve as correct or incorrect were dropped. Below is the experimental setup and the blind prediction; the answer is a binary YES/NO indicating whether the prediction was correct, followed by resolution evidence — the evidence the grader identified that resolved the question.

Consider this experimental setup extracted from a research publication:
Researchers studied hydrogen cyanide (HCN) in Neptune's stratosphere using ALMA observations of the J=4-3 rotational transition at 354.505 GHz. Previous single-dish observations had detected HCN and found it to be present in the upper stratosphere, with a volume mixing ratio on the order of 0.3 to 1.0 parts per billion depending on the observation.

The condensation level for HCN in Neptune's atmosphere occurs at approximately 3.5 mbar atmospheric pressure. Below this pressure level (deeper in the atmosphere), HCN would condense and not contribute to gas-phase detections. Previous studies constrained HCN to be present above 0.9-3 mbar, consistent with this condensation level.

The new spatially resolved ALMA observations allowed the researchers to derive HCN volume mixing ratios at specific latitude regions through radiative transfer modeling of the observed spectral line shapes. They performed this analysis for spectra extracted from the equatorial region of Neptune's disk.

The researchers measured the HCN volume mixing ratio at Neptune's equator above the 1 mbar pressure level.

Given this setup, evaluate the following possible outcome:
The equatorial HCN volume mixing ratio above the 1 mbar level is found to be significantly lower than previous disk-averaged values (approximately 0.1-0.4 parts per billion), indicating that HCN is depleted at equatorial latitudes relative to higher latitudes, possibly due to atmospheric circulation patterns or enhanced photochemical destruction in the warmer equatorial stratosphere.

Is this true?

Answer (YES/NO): NO